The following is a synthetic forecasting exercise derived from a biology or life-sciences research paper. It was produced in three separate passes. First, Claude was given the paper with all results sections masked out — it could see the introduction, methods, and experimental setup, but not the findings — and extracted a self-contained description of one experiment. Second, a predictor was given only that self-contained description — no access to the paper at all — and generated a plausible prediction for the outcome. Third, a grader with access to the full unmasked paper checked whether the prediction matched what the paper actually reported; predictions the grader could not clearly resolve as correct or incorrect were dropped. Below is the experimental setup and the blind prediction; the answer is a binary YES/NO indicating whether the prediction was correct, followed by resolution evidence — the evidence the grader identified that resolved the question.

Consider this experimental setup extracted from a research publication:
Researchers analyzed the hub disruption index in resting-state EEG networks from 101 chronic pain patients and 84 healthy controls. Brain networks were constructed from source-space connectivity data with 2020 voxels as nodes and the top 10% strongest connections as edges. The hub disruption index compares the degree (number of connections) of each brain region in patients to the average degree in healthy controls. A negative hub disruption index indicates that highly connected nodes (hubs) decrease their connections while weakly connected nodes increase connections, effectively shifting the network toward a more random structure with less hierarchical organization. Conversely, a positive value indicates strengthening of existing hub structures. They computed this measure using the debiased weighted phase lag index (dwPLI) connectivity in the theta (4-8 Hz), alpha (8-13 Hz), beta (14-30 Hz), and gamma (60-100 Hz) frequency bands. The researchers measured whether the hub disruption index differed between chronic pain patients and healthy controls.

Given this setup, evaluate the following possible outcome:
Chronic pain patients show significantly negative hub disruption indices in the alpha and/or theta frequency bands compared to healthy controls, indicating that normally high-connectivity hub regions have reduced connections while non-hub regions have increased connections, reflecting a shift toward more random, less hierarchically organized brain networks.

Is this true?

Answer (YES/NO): NO